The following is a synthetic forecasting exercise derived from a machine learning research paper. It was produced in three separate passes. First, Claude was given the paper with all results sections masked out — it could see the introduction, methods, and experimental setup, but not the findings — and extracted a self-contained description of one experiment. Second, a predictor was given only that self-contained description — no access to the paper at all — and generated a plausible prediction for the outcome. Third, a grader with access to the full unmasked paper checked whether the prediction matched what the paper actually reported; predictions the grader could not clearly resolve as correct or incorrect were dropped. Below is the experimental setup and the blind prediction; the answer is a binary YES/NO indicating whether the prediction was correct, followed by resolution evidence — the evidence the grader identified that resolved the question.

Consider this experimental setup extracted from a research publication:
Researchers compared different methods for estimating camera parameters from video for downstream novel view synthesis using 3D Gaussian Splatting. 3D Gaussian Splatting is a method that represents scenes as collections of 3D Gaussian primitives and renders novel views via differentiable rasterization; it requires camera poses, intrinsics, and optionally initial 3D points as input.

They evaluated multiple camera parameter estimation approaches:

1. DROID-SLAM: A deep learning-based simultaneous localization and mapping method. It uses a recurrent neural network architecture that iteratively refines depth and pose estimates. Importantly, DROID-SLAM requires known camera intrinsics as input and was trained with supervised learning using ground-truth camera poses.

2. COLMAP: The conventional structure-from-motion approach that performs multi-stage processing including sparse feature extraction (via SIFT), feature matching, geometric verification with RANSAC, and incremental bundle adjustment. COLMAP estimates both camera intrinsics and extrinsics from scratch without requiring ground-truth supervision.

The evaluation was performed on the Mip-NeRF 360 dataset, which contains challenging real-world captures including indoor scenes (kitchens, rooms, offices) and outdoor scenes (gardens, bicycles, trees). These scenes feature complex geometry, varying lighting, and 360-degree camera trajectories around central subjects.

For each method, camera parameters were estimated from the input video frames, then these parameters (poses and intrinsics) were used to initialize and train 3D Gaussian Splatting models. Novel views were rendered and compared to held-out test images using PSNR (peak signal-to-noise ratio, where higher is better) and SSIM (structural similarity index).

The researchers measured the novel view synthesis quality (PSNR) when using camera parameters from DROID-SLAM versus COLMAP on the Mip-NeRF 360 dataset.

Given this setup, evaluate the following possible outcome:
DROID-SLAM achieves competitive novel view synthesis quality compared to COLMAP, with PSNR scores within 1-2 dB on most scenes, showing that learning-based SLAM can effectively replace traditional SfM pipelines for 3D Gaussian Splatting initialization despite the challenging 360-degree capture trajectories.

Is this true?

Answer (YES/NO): NO